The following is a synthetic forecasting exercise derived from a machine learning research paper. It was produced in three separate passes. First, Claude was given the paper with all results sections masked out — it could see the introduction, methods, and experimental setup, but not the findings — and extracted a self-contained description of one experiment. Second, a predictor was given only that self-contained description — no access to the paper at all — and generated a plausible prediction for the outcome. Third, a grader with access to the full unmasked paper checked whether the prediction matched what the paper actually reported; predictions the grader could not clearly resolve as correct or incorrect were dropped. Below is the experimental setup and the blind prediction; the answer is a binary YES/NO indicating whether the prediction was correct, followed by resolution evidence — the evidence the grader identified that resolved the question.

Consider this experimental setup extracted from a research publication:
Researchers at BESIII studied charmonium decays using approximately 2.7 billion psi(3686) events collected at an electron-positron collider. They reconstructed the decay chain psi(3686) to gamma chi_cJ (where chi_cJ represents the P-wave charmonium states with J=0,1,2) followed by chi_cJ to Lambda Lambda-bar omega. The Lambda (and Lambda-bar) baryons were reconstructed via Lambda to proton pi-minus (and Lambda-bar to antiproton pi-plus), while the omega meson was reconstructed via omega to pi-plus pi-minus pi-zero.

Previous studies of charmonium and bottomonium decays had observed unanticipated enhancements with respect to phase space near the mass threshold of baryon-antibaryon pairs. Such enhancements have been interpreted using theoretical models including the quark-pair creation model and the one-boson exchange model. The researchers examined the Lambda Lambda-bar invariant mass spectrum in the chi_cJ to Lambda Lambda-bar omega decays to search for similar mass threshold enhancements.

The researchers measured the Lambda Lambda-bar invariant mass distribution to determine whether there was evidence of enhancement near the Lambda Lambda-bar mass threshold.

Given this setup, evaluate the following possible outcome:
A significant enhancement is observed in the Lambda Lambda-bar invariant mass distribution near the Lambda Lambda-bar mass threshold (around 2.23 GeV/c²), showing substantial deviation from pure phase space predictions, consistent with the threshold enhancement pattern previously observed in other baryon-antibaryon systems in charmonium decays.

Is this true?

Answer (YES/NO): NO